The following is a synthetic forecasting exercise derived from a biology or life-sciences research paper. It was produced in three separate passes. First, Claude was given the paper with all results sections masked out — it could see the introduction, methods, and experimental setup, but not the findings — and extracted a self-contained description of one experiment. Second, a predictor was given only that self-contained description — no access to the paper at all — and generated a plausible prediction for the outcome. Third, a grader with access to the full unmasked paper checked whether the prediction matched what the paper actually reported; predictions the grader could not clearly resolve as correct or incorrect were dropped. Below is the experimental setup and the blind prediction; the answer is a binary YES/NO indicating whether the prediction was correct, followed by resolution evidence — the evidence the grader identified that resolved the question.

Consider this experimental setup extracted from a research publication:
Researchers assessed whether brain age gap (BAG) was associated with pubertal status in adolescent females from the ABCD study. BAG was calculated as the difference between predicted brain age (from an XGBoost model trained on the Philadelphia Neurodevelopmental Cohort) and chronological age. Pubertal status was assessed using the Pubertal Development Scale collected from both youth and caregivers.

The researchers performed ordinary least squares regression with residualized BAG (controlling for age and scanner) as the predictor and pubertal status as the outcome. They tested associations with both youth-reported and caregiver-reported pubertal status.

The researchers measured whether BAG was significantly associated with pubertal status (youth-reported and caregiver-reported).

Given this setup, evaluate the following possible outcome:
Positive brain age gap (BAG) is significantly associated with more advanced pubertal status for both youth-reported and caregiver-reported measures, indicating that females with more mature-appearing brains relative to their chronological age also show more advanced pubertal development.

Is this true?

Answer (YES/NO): YES